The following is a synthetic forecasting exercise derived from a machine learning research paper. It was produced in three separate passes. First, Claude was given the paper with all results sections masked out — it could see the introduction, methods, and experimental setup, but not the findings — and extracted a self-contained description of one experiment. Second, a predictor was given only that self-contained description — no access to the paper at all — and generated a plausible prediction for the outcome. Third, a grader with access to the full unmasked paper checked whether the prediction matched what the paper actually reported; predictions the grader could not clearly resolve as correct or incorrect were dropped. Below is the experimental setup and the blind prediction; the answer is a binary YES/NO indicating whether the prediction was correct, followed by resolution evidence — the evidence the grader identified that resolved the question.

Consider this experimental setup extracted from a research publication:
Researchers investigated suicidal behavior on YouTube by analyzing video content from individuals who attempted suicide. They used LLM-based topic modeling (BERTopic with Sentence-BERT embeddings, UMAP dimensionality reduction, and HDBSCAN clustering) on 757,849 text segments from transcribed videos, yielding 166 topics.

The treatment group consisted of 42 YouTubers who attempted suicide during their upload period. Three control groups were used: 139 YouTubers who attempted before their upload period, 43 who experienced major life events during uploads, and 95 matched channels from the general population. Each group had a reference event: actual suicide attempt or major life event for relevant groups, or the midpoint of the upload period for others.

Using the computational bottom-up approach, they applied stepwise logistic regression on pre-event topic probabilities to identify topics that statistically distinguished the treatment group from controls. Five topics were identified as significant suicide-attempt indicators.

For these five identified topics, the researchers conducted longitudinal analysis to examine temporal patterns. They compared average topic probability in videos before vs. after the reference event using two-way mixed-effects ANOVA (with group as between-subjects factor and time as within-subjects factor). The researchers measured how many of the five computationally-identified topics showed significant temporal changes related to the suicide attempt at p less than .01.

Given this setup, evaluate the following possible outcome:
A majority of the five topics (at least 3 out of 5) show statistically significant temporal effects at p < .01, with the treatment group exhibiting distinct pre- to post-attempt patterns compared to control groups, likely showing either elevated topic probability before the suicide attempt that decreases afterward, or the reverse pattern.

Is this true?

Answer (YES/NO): NO